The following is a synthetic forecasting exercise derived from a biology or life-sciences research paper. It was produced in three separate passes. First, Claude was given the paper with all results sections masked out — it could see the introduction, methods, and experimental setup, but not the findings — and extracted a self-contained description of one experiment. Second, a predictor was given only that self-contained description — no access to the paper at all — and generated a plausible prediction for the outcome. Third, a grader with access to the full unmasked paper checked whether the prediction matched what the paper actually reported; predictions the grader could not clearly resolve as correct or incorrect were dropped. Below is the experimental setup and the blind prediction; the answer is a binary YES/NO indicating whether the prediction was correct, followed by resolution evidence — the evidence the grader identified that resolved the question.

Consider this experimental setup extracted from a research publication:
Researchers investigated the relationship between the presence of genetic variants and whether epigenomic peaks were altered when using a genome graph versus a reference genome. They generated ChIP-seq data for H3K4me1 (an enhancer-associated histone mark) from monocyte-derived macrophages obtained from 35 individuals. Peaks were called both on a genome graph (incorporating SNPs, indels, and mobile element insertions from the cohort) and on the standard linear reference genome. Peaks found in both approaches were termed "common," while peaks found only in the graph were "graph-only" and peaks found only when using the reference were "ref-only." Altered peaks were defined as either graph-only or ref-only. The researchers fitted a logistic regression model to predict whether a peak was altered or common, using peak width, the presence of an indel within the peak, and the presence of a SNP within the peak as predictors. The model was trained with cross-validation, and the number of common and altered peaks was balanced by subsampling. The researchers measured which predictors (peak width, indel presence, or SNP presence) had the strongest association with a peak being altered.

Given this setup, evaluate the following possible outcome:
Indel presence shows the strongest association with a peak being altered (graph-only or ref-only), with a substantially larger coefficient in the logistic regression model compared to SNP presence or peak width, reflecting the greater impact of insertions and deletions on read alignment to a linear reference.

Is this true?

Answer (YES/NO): YES